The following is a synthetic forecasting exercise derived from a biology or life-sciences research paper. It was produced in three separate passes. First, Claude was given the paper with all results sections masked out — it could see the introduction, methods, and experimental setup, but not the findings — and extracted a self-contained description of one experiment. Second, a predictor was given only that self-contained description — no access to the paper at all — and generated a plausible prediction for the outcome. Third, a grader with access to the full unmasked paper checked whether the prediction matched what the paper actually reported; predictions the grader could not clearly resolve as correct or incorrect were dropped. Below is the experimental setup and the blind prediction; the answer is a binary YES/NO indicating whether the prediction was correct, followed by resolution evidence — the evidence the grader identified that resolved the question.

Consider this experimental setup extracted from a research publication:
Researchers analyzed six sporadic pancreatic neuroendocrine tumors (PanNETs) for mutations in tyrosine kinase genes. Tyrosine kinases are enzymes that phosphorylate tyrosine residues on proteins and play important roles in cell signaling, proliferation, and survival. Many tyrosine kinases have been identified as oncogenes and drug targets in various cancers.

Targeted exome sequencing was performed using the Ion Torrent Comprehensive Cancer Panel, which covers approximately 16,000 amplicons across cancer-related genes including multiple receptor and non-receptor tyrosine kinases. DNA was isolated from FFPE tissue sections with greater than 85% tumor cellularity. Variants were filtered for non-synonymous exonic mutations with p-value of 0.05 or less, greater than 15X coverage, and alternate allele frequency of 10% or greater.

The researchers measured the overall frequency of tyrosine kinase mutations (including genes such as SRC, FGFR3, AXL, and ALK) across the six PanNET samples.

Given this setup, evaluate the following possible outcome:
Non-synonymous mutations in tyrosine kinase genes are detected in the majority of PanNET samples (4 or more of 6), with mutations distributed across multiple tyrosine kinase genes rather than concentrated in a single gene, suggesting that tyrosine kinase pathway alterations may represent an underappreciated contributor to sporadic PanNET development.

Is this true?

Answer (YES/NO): YES